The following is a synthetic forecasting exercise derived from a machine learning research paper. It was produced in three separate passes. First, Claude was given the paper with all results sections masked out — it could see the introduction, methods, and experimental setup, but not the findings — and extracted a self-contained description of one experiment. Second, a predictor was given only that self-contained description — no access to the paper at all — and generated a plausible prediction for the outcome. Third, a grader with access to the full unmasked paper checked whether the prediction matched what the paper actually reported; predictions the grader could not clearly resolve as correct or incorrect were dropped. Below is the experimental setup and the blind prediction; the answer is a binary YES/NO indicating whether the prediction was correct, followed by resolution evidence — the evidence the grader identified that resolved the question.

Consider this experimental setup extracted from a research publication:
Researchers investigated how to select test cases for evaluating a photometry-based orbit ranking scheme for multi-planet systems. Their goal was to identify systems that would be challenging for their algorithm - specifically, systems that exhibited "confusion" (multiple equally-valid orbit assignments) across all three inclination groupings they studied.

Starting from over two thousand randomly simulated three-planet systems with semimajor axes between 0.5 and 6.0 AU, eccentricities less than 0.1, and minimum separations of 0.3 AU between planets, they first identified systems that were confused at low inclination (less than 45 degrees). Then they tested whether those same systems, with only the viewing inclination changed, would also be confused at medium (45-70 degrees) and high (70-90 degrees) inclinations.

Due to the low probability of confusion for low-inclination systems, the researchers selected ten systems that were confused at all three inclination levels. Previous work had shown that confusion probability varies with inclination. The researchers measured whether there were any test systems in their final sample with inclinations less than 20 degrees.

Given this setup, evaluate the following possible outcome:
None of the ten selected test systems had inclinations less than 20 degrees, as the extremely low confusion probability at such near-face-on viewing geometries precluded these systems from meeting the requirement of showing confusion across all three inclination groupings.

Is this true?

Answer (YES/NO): YES